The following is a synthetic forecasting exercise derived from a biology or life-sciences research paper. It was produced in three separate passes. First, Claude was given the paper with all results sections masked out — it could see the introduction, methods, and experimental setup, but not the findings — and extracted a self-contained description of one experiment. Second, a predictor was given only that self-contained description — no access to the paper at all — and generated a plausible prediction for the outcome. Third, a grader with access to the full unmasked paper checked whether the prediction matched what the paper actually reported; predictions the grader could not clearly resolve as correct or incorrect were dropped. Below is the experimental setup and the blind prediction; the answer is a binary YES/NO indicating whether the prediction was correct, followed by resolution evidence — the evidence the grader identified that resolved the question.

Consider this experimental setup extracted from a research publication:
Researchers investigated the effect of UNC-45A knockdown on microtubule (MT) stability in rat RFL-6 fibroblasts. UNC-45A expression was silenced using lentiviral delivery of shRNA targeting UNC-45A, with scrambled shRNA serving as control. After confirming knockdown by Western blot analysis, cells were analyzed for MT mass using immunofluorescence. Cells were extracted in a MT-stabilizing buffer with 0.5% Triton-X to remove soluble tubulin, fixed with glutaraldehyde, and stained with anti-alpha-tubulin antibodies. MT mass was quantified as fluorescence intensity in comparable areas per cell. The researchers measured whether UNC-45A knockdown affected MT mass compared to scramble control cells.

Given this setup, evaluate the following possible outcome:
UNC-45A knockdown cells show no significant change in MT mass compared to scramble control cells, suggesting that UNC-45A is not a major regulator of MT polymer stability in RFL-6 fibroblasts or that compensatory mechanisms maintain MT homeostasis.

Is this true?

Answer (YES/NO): YES